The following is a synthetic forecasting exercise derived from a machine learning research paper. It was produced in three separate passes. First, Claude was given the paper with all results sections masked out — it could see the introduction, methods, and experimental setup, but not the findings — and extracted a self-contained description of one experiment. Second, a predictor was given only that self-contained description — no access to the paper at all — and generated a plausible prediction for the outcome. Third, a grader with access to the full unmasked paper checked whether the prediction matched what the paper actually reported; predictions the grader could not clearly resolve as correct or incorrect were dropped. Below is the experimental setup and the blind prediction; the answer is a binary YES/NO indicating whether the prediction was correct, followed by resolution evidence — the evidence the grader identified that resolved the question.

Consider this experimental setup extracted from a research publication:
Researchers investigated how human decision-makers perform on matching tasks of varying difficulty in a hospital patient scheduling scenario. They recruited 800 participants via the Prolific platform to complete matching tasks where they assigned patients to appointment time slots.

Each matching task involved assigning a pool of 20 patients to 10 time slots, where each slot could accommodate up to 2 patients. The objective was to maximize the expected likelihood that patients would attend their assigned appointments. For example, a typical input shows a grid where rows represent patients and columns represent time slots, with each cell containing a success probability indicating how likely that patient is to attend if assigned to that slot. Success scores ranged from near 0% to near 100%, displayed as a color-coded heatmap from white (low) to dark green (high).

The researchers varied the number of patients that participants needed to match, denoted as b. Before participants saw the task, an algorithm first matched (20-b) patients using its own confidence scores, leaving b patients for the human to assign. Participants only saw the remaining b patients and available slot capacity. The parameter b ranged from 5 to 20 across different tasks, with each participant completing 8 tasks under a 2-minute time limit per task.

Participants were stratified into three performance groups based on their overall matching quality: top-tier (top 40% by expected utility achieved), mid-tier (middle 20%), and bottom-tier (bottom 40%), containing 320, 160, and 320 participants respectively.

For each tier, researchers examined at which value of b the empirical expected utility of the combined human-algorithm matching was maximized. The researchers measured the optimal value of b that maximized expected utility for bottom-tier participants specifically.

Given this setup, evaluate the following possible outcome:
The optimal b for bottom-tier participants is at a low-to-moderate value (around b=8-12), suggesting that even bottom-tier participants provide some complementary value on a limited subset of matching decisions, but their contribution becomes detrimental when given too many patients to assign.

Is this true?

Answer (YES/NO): NO